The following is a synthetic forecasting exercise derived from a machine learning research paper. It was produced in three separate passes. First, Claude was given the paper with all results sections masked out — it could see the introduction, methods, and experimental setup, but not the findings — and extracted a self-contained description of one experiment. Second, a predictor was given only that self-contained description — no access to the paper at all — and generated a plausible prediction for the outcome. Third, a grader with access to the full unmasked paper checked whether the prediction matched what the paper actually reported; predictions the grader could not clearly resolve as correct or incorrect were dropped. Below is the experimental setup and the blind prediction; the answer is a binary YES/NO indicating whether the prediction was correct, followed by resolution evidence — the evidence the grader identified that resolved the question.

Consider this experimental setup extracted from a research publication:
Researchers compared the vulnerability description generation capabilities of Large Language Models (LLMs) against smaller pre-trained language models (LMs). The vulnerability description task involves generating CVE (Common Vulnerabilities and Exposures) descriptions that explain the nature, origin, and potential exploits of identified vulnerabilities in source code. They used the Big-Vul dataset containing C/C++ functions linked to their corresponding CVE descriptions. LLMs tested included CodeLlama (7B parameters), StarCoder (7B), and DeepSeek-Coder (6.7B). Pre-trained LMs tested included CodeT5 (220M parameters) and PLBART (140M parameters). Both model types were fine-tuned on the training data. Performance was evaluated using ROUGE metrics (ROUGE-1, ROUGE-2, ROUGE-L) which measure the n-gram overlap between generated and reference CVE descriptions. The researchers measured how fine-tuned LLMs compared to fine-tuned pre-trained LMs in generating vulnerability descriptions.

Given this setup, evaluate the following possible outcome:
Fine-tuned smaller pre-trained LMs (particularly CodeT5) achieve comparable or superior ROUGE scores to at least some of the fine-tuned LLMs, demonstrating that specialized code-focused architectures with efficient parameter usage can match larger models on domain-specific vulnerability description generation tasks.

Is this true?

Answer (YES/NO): YES